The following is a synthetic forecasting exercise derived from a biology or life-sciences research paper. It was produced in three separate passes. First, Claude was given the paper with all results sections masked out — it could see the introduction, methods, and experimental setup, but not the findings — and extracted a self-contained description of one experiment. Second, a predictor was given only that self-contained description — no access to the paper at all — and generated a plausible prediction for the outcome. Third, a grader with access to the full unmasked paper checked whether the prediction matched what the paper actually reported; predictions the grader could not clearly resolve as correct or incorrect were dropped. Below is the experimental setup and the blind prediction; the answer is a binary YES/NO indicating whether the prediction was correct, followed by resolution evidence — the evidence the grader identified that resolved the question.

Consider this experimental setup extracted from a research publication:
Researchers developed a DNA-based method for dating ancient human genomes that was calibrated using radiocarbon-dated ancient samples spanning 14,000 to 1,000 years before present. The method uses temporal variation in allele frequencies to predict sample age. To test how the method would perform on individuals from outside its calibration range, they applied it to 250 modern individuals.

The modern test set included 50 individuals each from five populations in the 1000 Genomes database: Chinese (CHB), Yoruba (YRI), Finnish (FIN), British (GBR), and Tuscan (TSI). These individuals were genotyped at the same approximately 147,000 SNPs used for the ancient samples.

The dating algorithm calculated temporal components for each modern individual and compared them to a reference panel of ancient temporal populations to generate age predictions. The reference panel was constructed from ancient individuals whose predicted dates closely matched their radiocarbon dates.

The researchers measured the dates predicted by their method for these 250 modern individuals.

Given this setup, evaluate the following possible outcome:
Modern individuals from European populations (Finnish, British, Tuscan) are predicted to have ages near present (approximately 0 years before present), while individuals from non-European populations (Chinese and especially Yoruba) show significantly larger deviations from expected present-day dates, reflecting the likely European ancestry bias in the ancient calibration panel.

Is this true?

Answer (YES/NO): NO